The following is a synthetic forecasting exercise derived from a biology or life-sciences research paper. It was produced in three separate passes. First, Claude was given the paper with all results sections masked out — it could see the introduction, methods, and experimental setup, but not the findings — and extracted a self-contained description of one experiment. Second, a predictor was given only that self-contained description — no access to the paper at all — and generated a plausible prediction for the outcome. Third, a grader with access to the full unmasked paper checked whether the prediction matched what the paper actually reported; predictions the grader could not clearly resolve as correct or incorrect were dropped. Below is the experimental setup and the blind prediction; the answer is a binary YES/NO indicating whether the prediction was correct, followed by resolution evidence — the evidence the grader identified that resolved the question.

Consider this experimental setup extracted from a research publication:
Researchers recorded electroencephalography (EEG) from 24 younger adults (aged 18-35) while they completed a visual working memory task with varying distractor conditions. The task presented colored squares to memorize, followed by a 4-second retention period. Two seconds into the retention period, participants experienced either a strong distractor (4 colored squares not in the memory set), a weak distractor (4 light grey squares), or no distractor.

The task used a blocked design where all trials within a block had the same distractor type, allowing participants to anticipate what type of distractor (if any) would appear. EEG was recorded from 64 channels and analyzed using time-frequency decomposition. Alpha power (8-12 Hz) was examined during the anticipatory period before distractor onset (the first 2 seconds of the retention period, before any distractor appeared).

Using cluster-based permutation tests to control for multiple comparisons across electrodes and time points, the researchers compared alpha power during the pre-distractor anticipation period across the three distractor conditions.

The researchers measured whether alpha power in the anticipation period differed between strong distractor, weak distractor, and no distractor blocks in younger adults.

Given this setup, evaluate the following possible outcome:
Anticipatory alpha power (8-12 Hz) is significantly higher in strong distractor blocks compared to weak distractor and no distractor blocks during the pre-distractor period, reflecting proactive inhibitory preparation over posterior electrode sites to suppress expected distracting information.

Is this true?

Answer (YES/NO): NO